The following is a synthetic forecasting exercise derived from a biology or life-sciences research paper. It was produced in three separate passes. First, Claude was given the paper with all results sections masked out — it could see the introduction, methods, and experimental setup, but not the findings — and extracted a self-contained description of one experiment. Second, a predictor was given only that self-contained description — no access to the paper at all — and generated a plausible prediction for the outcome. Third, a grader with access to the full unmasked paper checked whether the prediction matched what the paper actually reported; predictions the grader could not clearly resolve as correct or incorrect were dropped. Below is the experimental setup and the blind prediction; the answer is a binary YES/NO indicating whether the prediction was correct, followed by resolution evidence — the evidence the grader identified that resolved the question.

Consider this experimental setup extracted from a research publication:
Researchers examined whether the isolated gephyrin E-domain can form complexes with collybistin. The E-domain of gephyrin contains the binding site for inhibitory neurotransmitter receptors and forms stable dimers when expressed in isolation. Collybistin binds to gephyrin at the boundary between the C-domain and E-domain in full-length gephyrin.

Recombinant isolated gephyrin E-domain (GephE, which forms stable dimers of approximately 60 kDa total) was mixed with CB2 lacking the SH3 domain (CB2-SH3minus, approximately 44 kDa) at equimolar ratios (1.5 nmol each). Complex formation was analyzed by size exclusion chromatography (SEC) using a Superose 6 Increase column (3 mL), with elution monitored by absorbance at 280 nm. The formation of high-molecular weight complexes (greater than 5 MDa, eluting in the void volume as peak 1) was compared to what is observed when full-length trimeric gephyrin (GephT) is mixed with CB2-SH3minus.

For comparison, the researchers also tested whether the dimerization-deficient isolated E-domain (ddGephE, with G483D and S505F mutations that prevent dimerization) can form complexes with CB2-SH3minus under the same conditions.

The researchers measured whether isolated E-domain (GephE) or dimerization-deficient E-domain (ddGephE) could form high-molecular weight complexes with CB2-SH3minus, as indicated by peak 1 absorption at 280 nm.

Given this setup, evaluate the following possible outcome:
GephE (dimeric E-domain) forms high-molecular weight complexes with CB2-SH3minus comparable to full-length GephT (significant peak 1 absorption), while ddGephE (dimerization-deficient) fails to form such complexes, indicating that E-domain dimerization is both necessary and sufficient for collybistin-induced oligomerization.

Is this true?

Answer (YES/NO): NO